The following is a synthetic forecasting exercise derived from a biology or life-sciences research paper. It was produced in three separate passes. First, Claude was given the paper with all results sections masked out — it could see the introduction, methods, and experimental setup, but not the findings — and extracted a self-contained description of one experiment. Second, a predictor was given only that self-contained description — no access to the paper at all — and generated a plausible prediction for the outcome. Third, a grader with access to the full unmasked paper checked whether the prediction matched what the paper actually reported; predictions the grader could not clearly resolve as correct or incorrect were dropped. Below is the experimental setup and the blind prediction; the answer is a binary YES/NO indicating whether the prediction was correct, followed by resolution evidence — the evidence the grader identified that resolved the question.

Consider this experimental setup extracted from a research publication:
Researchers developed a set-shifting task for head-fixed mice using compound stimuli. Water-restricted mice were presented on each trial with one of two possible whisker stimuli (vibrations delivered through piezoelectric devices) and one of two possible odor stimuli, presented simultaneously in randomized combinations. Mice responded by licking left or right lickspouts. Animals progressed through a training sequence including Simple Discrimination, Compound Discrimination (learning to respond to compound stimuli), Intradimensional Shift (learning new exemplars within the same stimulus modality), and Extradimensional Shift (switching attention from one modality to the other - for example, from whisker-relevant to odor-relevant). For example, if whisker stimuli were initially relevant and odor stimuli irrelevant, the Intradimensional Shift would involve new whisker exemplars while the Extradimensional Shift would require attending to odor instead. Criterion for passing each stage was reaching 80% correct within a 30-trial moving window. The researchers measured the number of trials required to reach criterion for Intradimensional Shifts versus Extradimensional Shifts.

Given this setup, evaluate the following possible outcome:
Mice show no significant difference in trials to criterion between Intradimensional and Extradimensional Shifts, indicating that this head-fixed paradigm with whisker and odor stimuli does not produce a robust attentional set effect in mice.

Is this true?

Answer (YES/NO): NO